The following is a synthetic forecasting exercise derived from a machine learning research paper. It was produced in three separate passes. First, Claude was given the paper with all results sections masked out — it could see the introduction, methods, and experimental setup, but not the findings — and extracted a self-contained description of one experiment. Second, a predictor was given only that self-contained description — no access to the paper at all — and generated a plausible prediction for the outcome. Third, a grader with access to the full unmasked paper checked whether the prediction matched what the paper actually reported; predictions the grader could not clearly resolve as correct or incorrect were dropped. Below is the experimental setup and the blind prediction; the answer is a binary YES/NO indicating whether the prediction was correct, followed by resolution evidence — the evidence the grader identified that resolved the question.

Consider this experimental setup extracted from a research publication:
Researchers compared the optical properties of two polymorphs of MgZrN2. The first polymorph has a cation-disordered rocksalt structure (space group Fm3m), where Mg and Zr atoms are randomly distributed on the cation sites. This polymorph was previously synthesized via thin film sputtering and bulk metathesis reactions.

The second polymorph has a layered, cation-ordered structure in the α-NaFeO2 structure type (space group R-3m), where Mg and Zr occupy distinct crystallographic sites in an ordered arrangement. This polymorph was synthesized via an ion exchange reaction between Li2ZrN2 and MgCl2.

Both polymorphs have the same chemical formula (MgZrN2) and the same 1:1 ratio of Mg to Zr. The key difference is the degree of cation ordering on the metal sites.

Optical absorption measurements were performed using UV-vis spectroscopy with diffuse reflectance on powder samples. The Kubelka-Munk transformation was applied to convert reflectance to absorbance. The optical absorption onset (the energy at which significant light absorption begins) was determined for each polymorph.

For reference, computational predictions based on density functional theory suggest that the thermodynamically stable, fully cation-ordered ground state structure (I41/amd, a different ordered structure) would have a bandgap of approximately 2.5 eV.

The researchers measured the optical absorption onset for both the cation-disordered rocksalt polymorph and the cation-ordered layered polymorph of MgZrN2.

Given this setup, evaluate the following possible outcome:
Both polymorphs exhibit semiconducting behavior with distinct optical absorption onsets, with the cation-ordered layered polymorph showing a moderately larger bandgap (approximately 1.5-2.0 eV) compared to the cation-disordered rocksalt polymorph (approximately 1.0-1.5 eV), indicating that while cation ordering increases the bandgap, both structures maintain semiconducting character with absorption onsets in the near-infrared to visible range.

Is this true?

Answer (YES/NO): NO